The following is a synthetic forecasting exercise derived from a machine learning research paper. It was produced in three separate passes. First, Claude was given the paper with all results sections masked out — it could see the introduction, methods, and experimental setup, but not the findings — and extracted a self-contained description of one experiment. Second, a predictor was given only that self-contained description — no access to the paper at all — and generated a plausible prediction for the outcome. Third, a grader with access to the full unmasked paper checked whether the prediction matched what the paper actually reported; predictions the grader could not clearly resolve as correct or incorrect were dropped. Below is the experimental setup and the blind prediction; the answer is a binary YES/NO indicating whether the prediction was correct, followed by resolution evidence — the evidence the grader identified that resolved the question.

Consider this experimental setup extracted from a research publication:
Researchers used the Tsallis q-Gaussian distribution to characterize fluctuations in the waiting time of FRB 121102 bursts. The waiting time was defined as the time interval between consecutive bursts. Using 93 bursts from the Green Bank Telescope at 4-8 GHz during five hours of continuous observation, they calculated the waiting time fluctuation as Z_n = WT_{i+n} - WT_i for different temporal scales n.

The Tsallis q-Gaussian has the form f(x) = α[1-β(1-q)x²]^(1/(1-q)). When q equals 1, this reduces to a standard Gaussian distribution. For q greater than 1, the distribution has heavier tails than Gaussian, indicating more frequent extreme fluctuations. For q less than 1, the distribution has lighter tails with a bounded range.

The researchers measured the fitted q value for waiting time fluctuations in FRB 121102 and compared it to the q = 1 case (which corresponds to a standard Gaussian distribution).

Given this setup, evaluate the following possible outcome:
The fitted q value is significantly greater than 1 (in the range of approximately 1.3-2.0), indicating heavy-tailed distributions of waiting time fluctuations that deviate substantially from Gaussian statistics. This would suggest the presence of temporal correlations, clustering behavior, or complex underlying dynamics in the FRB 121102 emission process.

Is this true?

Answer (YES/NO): NO